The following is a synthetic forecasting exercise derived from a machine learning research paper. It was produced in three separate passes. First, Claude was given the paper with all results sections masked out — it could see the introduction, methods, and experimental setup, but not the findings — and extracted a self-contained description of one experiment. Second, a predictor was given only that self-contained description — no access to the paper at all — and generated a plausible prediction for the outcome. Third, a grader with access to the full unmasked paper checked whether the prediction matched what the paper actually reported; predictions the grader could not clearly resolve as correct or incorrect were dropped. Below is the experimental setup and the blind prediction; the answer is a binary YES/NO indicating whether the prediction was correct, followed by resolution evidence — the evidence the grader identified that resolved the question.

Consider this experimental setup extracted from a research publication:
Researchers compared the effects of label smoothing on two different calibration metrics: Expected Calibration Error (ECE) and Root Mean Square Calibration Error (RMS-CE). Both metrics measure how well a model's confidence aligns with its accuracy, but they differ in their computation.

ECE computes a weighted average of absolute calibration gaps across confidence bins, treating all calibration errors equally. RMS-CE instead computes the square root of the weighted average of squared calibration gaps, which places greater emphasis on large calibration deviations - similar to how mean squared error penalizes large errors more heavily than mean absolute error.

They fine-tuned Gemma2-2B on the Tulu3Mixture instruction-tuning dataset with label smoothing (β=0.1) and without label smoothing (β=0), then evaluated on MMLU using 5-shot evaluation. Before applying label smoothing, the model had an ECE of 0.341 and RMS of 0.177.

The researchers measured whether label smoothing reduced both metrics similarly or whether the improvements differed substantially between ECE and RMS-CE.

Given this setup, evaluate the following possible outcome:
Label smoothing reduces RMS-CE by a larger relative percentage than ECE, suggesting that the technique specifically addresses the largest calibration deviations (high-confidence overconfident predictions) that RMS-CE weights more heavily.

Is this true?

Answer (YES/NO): NO